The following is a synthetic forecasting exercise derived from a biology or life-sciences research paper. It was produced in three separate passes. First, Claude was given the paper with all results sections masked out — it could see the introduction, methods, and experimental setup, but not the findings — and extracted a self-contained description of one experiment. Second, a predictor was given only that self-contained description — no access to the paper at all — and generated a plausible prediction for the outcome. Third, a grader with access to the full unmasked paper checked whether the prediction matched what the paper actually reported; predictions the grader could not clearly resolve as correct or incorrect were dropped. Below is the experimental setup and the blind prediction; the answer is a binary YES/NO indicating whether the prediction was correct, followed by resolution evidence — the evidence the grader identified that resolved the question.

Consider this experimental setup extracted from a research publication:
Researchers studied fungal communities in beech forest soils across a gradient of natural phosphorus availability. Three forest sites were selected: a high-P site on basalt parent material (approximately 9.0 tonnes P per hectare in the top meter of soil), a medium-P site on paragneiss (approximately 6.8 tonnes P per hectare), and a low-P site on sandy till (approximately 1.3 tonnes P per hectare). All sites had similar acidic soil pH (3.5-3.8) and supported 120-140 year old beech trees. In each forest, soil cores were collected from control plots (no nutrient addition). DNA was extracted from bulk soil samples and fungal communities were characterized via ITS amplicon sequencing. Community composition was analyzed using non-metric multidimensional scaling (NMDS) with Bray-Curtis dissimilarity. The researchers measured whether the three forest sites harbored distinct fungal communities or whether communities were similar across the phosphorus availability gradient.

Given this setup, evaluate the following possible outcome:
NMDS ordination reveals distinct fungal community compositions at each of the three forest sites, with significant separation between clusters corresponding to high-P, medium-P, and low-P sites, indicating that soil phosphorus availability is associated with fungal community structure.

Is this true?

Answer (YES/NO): YES